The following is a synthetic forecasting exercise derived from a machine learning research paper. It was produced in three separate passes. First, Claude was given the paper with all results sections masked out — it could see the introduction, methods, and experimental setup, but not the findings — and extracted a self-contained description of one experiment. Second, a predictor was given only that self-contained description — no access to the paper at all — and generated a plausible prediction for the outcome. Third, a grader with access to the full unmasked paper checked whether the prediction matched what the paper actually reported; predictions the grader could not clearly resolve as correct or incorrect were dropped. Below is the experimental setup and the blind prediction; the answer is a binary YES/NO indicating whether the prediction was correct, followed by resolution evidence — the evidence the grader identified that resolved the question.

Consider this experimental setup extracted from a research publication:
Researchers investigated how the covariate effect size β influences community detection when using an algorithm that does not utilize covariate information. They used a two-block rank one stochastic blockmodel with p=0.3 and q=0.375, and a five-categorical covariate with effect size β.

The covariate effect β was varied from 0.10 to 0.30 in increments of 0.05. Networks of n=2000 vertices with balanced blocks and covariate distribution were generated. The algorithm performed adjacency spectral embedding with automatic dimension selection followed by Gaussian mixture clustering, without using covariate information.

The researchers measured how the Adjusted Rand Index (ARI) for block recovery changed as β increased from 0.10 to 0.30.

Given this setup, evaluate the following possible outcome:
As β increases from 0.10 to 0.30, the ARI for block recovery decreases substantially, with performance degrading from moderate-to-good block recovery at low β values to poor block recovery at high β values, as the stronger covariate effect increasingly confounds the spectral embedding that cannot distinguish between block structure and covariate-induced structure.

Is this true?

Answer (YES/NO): YES